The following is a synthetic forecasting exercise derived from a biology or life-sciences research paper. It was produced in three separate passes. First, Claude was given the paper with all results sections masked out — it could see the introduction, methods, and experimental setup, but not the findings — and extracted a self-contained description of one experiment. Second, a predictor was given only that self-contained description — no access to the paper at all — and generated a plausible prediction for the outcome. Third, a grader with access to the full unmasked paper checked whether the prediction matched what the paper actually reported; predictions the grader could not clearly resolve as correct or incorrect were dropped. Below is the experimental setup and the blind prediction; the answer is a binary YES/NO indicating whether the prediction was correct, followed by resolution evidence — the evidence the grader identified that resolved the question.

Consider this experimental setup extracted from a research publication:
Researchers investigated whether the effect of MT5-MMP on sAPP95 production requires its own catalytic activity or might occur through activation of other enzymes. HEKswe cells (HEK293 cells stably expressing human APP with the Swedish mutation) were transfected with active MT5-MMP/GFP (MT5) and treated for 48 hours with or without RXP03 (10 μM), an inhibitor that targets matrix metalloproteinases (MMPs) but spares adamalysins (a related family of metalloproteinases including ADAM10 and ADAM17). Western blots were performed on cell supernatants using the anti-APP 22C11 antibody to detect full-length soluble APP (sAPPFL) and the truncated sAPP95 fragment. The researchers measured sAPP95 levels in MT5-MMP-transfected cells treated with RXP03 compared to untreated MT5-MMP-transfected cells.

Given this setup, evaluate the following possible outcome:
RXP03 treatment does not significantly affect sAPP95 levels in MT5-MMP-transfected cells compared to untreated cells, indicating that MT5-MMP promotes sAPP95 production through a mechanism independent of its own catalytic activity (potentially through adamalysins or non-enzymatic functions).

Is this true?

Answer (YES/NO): NO